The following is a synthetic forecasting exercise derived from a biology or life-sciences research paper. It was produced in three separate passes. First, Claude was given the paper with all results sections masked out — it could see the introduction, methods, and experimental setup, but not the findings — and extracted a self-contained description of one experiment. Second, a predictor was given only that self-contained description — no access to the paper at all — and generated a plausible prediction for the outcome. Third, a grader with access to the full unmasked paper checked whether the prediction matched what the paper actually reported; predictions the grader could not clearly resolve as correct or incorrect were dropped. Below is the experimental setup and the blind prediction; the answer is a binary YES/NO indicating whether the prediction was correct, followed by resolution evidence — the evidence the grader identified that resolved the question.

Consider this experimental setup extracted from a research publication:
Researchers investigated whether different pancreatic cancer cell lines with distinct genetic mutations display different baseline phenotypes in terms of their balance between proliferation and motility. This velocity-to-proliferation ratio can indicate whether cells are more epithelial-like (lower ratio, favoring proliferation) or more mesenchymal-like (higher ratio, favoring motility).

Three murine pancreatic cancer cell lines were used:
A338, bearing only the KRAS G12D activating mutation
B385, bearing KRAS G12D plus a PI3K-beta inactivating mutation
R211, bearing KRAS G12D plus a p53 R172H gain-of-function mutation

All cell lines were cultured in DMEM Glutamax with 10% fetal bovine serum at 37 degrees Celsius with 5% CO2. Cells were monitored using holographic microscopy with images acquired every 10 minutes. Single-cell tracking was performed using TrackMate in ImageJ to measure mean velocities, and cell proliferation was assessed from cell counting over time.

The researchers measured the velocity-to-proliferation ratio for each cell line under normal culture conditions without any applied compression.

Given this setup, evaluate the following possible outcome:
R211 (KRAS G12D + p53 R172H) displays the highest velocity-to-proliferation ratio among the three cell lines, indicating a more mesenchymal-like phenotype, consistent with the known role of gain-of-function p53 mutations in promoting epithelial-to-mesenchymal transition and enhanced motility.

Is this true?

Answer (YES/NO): NO